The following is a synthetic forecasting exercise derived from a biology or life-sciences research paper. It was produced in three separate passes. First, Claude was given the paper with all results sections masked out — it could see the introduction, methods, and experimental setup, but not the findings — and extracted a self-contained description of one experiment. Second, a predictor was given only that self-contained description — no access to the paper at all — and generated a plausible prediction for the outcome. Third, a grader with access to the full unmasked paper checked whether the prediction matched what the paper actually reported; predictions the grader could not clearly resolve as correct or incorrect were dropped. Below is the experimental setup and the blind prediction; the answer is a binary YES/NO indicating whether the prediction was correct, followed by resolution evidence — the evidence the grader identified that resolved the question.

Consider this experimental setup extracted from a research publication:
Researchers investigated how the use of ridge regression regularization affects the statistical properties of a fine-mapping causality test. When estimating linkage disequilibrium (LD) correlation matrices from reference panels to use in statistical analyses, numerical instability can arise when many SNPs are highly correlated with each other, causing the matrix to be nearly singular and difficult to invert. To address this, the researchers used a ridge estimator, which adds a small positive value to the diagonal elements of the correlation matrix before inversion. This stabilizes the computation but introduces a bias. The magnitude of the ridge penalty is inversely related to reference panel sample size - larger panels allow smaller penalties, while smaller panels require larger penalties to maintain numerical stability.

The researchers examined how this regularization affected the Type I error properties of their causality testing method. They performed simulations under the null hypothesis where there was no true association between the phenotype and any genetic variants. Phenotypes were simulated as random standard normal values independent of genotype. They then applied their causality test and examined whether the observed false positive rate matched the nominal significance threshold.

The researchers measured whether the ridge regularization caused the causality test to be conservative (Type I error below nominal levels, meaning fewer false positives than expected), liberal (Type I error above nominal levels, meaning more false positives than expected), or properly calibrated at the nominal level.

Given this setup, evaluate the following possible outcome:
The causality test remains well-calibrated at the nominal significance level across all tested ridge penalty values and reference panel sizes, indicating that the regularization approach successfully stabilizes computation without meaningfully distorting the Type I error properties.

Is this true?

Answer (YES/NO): NO